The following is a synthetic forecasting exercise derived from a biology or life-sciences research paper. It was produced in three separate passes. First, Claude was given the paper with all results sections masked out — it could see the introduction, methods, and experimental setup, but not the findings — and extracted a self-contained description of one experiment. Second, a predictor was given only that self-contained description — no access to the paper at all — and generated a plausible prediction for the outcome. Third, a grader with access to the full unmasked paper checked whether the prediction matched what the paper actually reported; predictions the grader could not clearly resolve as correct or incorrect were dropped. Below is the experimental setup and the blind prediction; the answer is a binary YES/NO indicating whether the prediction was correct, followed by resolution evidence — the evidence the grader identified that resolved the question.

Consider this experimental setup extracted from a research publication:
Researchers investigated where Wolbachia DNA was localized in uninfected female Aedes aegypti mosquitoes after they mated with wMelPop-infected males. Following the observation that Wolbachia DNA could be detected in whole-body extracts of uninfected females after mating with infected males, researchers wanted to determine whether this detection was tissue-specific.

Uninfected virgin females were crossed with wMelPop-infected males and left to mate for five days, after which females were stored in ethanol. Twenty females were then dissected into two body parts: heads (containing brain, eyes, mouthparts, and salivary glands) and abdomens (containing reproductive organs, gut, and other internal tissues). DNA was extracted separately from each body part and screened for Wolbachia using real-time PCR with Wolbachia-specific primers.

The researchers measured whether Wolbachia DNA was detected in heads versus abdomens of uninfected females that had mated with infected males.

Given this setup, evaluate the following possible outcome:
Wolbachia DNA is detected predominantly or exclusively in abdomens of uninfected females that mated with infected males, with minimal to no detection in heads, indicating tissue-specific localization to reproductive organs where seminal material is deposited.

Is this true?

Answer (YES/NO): YES